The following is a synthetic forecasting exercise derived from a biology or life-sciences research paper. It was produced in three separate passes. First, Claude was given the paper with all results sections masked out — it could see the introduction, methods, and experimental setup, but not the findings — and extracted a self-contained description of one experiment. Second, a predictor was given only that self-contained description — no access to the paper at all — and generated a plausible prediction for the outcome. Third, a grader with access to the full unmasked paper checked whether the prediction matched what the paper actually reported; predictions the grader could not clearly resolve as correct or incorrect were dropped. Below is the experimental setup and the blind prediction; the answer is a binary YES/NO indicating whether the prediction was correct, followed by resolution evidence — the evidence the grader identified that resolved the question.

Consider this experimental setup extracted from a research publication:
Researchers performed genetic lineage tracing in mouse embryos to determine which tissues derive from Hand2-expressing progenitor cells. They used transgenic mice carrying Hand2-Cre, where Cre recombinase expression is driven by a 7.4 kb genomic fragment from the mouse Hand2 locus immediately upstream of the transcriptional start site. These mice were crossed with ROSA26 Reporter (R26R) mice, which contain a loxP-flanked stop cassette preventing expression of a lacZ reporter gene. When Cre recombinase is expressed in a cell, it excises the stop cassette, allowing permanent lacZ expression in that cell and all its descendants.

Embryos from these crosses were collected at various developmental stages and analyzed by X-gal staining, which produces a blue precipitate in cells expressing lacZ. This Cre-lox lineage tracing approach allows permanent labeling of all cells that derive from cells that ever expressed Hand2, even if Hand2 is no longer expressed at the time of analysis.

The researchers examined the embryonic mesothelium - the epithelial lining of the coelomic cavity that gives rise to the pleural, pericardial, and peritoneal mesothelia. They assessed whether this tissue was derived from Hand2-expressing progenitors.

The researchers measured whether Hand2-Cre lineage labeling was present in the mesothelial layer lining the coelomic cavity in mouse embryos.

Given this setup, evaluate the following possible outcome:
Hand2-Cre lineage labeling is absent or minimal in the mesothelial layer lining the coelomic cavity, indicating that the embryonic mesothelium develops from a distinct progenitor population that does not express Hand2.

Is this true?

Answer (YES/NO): NO